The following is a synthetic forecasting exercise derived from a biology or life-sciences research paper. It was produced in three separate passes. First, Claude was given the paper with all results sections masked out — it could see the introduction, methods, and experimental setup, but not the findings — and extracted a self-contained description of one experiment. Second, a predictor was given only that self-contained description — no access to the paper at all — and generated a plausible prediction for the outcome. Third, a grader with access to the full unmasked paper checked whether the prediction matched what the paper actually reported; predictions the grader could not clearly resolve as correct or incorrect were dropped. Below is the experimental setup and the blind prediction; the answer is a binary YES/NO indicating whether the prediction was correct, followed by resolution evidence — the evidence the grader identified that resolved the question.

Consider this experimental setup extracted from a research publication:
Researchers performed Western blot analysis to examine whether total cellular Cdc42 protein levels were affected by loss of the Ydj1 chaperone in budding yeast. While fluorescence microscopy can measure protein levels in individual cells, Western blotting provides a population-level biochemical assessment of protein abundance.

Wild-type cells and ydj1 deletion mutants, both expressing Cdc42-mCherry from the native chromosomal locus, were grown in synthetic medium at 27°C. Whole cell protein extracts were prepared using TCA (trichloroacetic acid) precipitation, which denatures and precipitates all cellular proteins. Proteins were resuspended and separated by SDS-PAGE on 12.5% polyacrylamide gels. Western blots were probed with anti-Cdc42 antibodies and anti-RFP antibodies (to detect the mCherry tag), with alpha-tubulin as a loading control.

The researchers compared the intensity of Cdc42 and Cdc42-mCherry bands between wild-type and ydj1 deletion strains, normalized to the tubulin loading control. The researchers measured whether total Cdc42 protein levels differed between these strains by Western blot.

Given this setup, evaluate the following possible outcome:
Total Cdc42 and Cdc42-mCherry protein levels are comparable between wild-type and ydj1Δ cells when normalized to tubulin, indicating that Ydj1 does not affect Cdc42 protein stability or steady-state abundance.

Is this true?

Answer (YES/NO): NO